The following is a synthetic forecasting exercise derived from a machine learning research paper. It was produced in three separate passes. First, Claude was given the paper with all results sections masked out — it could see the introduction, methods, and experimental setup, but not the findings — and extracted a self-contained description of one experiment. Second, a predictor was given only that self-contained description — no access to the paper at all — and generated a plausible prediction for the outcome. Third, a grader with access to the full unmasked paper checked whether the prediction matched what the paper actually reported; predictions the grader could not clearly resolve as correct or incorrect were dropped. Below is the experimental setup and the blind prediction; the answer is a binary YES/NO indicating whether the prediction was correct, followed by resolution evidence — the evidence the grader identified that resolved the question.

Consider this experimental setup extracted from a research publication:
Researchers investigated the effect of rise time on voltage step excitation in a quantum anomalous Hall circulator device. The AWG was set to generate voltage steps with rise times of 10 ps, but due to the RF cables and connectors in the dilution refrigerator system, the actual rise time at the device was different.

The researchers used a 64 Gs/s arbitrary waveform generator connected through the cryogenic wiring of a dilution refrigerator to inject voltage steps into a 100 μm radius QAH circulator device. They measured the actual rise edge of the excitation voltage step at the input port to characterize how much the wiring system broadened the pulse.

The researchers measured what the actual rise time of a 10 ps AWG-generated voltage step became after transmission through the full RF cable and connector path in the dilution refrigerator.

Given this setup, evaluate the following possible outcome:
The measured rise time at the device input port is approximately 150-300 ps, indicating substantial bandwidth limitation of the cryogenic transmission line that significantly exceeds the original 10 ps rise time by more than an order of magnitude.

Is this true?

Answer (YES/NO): NO